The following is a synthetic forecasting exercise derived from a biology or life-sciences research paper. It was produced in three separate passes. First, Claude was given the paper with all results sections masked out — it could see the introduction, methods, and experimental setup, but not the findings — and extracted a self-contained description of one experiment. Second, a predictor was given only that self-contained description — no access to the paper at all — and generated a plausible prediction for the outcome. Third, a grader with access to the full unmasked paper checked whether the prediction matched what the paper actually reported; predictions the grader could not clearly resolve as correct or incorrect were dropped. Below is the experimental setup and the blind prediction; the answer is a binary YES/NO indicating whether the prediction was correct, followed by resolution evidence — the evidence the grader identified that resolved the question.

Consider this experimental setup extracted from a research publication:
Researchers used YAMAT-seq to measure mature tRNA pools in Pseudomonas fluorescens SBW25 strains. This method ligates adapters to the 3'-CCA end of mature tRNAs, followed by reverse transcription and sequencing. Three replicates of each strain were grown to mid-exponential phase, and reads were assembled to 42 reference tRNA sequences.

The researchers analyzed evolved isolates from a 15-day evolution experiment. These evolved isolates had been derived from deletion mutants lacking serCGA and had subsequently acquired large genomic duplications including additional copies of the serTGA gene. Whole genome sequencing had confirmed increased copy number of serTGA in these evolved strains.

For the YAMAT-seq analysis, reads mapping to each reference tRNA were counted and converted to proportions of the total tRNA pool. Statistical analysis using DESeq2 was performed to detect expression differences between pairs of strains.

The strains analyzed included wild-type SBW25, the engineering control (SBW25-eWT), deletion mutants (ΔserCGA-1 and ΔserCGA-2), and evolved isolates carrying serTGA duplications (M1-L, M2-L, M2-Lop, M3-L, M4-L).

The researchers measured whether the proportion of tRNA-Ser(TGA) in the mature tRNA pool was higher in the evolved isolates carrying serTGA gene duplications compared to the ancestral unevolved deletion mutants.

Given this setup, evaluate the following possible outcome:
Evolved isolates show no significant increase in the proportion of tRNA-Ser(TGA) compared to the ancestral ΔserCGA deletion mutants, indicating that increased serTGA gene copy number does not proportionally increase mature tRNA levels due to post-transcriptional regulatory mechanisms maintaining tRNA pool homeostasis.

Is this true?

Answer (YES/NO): NO